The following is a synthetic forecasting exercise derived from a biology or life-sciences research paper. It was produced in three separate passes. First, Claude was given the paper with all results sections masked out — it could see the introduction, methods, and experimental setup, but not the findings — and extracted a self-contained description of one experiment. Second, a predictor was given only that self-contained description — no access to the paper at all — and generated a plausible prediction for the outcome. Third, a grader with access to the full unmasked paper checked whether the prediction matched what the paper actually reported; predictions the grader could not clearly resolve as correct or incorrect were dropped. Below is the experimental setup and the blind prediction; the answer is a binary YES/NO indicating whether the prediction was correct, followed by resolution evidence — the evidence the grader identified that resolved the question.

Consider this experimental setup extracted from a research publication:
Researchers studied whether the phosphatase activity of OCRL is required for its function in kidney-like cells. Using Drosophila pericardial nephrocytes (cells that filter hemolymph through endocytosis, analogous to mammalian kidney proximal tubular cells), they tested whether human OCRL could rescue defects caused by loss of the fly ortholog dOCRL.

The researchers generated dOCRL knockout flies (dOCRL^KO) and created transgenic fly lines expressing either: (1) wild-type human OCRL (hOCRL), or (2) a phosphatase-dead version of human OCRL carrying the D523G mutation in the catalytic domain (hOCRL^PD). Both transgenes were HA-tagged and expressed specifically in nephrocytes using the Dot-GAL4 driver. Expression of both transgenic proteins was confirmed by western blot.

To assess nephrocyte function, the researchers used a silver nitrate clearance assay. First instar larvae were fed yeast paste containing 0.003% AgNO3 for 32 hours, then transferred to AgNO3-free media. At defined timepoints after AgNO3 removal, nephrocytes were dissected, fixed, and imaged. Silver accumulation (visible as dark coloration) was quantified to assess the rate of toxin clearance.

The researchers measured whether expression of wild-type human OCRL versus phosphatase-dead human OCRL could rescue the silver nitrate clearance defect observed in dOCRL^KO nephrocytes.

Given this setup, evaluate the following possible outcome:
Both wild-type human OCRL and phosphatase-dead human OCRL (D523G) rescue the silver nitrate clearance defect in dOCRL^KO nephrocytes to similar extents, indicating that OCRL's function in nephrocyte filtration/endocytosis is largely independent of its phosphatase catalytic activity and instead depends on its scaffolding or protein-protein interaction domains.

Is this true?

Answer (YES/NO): NO